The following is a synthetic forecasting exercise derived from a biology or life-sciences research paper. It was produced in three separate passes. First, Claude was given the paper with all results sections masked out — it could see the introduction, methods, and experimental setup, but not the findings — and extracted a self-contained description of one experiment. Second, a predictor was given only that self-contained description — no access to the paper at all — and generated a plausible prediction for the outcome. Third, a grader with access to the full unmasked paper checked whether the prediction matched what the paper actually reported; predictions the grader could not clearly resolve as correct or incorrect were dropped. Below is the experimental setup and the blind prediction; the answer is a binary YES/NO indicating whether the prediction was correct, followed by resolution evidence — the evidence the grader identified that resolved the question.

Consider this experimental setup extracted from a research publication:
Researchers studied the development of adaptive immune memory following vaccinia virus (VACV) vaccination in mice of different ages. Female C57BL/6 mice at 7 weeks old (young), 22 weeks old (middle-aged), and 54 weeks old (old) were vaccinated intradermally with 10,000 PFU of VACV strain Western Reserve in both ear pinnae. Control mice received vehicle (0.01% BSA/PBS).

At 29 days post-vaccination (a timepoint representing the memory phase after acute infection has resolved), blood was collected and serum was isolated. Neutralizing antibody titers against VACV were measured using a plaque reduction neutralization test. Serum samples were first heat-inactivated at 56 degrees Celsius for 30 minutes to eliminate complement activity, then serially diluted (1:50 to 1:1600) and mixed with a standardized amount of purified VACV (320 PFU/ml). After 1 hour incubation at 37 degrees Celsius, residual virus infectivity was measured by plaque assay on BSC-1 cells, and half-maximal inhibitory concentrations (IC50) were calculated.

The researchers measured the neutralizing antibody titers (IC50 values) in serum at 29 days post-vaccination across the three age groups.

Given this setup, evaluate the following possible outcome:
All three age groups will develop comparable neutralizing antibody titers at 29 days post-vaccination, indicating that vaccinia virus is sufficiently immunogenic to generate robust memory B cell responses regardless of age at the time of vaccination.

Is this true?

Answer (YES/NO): YES